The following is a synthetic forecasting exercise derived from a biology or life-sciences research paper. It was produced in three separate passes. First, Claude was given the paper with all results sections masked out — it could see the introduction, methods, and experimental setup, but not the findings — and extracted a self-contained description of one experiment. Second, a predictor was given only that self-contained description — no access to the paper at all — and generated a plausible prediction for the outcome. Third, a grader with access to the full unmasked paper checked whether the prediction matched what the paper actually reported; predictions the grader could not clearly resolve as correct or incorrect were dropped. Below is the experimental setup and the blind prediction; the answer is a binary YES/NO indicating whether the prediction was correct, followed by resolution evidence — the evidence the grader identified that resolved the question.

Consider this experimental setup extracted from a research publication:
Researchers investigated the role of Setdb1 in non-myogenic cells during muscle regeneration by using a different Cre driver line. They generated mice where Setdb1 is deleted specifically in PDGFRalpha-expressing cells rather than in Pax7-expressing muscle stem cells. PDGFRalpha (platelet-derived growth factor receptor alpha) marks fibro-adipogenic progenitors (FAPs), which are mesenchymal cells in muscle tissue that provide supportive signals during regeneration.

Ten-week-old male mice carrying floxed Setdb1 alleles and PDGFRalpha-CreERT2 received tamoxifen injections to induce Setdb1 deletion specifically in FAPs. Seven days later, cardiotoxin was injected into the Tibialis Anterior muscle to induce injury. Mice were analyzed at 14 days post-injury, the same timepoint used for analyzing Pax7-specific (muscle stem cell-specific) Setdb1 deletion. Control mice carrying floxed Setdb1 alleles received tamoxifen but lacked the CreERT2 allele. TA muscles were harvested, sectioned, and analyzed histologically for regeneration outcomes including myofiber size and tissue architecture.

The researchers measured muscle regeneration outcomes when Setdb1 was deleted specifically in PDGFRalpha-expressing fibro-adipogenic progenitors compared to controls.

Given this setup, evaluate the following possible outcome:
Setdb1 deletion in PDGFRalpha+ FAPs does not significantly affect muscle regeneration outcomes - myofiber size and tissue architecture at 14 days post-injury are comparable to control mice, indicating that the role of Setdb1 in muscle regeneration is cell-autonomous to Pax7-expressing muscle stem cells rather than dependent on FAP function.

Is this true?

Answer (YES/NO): YES